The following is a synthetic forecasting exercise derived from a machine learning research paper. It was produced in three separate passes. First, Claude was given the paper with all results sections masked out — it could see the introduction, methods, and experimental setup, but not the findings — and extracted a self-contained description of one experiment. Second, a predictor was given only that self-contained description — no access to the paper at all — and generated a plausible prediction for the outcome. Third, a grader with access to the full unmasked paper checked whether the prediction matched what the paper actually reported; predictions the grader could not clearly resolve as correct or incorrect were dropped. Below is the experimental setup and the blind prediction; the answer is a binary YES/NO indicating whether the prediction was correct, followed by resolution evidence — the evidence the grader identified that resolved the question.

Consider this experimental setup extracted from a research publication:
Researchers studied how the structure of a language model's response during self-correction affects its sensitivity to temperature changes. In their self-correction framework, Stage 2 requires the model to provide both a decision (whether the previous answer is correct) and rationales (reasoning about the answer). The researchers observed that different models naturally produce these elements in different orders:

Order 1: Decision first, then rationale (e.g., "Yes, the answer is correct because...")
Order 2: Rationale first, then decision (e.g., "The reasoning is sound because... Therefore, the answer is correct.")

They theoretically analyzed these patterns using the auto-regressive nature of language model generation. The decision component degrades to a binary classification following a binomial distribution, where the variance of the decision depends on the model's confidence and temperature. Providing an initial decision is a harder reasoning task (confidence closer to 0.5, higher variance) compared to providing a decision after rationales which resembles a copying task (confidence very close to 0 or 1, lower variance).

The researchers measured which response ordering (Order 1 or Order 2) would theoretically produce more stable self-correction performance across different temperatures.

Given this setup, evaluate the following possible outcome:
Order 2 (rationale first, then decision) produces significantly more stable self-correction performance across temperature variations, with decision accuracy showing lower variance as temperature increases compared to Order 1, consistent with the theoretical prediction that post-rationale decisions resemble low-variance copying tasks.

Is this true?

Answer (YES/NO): YES